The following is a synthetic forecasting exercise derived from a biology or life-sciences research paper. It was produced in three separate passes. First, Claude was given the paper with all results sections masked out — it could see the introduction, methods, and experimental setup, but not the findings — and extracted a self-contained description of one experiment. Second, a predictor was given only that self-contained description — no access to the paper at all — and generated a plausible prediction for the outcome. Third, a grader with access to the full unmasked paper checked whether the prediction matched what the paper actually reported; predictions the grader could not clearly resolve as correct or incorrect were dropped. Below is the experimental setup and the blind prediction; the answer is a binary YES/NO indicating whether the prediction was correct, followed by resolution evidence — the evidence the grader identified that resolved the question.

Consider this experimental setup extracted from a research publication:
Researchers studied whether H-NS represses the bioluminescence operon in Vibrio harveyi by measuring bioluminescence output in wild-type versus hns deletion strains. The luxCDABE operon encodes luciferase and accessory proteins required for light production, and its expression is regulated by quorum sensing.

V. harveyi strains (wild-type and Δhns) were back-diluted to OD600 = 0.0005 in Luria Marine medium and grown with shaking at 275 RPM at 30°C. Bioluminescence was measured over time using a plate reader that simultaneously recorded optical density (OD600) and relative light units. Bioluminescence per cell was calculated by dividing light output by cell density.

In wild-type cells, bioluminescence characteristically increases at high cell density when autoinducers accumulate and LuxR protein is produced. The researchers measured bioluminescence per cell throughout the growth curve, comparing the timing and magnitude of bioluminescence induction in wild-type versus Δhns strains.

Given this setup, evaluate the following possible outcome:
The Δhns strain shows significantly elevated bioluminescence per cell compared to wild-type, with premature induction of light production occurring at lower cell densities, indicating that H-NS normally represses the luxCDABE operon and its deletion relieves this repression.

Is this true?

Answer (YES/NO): NO